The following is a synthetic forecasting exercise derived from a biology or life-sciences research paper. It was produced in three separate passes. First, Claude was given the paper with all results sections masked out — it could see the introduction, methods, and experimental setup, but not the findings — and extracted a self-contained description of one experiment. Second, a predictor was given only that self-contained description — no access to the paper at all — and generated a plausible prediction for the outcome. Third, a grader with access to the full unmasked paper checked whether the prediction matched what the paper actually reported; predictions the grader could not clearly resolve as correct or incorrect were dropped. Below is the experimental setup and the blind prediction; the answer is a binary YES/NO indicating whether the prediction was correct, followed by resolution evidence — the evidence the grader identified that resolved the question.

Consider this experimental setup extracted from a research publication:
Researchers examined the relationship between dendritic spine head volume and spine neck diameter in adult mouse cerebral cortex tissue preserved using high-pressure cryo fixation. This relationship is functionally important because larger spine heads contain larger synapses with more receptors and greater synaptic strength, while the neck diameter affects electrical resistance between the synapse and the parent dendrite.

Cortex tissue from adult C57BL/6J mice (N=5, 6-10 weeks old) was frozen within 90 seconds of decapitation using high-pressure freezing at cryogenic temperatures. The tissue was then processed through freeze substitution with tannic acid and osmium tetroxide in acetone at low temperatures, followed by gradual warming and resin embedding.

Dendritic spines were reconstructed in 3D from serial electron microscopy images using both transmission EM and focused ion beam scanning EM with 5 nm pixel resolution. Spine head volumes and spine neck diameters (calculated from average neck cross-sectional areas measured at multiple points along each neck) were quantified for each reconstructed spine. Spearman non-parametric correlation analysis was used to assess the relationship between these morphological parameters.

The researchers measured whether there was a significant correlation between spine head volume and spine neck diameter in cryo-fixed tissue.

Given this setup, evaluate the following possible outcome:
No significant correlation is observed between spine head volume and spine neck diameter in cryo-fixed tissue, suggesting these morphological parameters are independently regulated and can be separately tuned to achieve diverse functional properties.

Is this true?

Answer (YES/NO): YES